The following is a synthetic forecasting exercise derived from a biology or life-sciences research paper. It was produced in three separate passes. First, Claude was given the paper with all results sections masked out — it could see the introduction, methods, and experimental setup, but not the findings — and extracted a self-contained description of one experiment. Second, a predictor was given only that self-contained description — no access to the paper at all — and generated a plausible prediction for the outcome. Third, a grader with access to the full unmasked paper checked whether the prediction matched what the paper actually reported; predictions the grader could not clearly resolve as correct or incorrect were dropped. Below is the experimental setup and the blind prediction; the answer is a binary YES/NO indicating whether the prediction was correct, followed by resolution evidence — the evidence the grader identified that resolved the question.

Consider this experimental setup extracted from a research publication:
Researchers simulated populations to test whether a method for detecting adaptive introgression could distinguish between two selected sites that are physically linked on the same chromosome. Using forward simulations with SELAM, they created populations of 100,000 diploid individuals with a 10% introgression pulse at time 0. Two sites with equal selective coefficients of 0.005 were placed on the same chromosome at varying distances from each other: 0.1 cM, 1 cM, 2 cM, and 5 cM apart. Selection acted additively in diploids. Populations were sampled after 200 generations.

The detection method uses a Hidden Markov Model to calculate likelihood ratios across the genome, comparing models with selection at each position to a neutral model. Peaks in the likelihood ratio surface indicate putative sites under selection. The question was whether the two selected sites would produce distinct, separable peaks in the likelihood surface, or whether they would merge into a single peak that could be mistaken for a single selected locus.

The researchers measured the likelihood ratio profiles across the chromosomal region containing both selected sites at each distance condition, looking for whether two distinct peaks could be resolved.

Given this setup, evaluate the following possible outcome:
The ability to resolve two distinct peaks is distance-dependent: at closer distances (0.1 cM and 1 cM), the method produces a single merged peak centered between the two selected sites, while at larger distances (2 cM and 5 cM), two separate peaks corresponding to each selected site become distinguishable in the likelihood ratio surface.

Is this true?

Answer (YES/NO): NO